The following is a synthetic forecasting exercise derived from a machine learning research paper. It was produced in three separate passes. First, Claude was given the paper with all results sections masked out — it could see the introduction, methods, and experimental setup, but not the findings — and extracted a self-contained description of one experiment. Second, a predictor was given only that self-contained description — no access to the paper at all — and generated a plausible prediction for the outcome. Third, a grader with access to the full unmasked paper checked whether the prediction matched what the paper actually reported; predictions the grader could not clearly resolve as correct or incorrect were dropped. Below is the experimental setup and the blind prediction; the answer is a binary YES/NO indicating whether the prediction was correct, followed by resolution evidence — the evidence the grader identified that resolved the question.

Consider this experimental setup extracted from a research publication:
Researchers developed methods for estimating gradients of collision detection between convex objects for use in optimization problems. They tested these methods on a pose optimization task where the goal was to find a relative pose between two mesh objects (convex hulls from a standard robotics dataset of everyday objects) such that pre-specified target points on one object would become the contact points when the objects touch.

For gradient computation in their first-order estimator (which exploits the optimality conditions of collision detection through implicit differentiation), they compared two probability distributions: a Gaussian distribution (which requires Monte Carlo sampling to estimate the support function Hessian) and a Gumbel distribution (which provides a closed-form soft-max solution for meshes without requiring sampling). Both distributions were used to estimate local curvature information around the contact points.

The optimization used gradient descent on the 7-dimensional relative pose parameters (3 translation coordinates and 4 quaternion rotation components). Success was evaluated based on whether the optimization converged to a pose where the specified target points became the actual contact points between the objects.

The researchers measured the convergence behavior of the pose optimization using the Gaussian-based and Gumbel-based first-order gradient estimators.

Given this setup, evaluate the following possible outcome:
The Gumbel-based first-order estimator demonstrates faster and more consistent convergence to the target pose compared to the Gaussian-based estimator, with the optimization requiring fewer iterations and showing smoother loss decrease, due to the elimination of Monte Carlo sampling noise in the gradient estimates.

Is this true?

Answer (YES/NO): NO